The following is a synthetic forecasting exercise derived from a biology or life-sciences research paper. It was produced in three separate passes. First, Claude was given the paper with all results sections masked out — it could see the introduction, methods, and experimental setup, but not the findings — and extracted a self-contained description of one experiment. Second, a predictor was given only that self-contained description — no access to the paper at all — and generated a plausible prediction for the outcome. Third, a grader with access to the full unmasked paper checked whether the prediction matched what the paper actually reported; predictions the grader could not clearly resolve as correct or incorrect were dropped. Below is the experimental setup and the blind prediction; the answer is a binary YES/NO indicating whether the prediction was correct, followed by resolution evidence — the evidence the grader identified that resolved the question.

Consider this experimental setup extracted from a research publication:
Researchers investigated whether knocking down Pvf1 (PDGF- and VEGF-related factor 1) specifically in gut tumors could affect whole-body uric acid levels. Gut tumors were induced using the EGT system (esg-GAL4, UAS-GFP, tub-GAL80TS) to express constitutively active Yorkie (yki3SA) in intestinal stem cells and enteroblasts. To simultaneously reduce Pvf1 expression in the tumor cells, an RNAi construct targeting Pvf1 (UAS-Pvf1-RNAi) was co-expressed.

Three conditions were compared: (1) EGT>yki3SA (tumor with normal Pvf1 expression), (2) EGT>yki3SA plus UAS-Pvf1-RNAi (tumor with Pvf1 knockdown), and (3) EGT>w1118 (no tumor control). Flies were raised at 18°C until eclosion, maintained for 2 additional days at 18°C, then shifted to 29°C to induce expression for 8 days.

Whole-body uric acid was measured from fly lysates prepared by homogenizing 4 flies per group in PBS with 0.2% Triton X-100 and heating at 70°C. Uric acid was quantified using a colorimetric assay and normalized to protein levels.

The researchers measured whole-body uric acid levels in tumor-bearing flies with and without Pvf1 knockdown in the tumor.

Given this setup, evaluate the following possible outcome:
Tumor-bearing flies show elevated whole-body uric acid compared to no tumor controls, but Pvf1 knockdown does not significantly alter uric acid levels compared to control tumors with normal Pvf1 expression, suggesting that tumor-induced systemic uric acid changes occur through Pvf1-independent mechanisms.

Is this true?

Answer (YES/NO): NO